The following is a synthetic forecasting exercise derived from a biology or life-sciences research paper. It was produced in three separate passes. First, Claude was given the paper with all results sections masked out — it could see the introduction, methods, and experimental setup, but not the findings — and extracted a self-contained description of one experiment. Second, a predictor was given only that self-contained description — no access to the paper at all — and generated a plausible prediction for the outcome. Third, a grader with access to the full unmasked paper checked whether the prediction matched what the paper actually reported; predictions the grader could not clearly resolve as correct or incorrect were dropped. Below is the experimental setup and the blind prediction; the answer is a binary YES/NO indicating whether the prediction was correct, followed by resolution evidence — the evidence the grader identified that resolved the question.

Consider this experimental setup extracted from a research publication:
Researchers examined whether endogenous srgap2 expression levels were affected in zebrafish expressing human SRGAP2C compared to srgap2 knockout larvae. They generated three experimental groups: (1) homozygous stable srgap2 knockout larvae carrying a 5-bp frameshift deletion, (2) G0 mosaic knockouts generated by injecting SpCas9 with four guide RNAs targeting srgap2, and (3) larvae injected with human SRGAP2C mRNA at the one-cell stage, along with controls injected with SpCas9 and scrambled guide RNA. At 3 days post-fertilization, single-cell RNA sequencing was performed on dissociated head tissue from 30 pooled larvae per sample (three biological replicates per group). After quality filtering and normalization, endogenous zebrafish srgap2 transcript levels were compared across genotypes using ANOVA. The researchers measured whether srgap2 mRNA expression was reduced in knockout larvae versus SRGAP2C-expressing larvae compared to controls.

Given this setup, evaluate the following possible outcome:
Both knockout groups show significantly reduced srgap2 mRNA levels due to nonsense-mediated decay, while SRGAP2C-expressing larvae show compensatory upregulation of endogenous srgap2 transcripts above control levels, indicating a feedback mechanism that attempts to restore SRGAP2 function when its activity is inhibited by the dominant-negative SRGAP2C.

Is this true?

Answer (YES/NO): NO